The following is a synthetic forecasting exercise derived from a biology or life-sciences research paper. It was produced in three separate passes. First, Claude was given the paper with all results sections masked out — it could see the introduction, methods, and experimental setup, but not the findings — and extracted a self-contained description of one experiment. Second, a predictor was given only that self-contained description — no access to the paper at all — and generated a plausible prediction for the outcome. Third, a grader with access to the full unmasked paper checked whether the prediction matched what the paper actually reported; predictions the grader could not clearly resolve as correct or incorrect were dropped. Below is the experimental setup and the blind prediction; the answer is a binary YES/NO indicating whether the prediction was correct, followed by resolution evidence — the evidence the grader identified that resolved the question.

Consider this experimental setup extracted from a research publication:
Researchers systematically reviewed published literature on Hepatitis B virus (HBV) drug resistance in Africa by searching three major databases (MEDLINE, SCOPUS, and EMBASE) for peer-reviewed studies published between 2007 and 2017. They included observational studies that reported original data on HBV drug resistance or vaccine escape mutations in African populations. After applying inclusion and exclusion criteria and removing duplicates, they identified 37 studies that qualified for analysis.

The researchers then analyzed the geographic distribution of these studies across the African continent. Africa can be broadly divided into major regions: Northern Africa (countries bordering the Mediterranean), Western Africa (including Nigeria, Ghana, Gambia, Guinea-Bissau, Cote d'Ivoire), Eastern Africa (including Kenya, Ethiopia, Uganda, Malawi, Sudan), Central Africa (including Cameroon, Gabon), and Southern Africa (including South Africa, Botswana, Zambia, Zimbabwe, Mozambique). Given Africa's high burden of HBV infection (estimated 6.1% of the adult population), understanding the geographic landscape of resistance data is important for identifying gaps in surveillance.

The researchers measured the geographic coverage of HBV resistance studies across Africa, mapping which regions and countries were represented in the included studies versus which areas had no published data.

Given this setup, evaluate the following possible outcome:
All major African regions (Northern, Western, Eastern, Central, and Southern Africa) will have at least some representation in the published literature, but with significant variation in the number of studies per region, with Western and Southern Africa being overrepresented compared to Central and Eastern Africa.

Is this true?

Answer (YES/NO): NO